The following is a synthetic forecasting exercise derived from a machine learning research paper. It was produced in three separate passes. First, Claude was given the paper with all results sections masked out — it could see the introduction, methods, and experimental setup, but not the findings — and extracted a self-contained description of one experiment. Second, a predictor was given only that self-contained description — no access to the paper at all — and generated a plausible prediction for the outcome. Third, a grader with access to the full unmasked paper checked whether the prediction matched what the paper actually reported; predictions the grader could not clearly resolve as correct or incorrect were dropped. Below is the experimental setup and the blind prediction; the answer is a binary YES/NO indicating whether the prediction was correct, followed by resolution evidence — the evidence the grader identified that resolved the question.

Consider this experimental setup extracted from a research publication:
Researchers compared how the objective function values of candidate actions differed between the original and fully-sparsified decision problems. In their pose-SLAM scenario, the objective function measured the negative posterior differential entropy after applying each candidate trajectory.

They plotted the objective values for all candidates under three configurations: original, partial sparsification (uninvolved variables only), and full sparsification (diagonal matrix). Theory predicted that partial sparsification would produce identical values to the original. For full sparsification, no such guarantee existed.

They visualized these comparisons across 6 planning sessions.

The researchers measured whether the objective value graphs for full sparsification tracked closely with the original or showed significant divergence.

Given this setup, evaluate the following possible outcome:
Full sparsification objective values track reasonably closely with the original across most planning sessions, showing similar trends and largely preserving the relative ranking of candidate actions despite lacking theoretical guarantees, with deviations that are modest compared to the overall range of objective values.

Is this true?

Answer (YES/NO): YES